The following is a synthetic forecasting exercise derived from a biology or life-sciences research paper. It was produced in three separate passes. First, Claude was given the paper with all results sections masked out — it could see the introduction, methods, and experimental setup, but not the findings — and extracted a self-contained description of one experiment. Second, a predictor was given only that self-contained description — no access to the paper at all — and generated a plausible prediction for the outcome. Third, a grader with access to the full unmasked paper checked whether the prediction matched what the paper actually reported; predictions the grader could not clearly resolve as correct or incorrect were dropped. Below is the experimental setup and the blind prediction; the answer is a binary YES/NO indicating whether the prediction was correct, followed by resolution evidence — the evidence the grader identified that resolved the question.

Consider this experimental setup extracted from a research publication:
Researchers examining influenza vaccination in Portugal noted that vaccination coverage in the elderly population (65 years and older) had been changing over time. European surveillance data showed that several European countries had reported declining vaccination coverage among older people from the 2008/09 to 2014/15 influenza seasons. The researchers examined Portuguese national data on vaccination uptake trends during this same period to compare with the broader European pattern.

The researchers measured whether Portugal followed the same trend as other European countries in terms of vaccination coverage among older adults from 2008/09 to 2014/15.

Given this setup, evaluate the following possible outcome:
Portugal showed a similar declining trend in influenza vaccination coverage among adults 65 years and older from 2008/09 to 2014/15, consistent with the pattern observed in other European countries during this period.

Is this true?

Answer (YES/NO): NO